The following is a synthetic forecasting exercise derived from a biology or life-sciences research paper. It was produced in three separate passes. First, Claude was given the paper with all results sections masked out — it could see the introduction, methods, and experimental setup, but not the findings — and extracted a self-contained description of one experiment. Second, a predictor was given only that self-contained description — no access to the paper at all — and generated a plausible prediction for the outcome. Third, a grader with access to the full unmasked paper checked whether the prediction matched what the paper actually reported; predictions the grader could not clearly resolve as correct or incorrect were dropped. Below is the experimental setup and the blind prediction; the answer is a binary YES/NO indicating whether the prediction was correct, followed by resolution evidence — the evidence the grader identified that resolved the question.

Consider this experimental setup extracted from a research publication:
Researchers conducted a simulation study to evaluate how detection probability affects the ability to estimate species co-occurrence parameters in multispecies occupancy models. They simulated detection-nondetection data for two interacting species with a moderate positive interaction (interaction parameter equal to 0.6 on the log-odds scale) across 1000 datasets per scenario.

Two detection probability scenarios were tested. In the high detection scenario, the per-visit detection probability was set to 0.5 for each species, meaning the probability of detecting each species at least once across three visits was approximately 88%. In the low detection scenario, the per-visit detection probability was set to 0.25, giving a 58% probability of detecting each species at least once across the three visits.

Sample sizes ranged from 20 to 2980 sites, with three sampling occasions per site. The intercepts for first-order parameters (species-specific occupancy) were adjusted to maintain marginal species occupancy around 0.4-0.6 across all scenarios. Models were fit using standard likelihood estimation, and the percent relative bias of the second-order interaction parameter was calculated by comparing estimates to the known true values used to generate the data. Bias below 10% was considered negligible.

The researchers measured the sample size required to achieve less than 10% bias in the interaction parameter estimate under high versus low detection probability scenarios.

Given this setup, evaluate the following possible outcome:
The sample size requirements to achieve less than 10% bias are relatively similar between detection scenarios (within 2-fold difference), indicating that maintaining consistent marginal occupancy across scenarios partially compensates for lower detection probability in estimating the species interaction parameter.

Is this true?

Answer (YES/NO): NO